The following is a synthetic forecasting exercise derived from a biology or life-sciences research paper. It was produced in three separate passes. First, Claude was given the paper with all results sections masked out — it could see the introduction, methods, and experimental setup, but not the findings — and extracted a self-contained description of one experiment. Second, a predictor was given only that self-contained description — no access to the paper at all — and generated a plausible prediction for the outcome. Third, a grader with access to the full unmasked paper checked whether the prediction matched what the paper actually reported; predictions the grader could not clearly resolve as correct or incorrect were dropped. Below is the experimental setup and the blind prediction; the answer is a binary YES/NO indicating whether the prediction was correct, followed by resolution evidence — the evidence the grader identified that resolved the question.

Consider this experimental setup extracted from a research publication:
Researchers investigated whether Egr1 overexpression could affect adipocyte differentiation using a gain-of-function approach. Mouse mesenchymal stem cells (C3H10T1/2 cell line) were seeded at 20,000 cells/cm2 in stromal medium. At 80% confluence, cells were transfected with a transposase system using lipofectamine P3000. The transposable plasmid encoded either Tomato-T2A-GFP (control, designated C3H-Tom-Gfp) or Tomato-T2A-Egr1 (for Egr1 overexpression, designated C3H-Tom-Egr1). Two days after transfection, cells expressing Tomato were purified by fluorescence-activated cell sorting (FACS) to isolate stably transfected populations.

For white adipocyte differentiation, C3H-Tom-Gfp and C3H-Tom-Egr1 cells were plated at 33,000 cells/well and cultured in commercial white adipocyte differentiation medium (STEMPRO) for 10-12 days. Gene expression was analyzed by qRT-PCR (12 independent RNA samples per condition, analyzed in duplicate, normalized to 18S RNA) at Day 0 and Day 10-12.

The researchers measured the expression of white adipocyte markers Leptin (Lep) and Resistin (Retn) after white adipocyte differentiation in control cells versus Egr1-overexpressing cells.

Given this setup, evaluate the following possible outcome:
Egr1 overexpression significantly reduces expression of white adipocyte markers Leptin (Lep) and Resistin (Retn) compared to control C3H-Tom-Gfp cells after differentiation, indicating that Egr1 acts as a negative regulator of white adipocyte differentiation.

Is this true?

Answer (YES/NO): NO